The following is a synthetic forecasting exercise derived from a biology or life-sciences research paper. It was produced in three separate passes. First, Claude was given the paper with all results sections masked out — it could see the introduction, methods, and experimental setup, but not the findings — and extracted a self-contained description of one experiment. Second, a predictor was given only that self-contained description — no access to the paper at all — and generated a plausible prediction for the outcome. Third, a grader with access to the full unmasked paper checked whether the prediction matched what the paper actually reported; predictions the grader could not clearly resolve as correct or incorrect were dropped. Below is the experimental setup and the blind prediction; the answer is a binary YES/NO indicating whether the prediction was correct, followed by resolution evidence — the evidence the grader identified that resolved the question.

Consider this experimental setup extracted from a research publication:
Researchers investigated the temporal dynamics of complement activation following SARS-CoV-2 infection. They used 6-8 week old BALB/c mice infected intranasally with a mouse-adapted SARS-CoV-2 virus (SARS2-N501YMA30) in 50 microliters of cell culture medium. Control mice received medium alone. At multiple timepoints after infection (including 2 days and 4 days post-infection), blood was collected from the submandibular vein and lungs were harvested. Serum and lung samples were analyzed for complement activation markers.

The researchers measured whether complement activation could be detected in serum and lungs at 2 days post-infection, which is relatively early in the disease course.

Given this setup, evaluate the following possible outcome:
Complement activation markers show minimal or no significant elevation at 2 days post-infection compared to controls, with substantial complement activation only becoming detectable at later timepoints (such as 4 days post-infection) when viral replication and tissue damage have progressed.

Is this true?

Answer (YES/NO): NO